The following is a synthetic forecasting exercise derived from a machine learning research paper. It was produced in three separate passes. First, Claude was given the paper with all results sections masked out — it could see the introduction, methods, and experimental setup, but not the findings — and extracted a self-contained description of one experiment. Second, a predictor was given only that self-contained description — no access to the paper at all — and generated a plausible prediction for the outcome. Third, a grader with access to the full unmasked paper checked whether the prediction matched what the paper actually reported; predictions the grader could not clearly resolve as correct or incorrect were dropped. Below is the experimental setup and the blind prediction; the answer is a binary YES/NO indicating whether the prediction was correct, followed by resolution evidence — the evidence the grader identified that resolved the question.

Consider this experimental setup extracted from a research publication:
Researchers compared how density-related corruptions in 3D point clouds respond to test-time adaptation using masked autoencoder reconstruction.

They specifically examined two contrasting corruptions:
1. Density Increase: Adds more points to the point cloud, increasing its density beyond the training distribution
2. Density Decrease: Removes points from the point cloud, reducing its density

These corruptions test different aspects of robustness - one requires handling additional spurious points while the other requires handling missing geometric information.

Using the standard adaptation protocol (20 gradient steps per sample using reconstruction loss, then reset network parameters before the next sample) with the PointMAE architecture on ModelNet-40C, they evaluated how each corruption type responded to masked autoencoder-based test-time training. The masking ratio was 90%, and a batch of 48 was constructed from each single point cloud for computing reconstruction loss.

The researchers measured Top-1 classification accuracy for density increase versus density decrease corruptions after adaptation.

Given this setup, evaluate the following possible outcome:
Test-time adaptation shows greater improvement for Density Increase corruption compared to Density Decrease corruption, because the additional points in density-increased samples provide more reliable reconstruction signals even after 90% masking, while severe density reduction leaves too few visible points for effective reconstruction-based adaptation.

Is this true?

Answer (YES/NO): NO